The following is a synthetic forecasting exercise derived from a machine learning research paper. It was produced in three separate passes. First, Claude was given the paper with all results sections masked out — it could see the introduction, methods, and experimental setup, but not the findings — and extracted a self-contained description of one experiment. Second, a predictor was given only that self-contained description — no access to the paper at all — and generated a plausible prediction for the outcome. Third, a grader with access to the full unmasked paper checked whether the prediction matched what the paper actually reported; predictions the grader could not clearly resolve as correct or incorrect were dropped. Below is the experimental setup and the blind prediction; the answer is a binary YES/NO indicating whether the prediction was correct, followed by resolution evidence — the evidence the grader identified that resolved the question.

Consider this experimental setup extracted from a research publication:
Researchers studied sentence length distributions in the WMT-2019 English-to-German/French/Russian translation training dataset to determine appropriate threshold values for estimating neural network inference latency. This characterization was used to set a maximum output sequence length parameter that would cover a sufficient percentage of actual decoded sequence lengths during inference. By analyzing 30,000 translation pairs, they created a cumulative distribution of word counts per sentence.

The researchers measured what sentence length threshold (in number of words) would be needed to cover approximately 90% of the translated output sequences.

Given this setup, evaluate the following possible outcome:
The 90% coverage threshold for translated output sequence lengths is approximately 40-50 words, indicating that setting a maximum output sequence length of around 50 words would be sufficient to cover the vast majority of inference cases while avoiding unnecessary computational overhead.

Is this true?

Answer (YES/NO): NO